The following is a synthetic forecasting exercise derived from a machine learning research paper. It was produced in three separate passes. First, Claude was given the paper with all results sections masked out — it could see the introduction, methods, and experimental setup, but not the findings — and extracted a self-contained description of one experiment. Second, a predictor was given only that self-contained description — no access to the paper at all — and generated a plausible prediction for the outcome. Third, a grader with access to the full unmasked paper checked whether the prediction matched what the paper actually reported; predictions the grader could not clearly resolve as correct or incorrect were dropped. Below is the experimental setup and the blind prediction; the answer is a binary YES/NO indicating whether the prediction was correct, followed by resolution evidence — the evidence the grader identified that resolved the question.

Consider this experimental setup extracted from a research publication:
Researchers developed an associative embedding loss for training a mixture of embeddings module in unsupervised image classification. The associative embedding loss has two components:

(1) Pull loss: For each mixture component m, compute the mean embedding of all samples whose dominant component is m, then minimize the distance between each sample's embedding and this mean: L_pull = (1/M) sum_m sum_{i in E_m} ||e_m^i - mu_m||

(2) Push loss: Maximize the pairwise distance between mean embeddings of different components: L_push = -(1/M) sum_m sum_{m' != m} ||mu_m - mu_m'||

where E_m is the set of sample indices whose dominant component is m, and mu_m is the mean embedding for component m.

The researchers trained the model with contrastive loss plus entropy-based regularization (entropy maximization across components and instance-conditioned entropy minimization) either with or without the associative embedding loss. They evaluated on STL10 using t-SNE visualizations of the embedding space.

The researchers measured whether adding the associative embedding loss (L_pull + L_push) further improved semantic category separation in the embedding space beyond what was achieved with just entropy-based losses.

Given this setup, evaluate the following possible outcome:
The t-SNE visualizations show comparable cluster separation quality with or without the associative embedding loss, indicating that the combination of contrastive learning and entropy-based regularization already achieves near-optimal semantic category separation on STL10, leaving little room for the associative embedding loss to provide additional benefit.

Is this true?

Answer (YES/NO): NO